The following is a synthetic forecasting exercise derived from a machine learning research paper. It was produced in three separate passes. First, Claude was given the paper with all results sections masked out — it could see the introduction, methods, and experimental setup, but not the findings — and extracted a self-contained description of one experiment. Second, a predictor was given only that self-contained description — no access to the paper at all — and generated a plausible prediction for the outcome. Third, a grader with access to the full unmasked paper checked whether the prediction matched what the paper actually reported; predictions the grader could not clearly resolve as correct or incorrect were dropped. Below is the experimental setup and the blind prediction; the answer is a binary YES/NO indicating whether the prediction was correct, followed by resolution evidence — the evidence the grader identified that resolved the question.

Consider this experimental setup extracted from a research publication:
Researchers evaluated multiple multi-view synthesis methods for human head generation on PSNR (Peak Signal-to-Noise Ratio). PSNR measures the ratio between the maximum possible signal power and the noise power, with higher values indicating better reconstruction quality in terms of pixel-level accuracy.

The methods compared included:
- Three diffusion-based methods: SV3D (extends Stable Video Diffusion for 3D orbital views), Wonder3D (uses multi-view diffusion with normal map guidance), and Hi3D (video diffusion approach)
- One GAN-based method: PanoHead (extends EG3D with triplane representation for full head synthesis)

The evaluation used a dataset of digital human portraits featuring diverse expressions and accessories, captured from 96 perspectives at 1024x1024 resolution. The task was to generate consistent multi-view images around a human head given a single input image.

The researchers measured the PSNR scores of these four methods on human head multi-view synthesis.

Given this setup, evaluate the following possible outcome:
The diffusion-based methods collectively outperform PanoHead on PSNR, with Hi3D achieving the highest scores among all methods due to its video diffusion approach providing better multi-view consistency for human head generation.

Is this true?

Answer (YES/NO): NO